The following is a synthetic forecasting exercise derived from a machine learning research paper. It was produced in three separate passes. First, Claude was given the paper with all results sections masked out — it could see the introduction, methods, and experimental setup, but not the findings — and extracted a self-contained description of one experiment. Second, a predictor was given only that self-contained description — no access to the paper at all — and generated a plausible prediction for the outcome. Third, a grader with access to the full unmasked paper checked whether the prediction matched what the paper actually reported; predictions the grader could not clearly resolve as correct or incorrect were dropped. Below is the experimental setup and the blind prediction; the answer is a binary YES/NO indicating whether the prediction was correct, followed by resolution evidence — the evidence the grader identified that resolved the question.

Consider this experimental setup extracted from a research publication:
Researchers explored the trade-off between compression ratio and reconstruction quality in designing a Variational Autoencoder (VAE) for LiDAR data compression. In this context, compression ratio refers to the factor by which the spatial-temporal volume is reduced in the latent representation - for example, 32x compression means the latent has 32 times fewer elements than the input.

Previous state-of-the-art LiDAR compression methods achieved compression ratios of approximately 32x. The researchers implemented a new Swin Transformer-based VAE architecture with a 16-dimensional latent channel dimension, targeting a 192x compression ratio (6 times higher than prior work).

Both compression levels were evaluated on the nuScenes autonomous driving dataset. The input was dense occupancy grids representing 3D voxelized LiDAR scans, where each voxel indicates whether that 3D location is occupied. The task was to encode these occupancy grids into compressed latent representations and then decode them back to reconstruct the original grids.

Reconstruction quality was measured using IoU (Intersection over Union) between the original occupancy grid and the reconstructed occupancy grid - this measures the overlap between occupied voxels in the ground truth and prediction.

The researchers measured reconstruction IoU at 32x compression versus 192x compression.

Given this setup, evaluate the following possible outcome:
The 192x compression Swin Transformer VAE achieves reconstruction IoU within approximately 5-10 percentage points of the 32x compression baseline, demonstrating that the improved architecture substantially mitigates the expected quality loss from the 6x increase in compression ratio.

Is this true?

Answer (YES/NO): NO